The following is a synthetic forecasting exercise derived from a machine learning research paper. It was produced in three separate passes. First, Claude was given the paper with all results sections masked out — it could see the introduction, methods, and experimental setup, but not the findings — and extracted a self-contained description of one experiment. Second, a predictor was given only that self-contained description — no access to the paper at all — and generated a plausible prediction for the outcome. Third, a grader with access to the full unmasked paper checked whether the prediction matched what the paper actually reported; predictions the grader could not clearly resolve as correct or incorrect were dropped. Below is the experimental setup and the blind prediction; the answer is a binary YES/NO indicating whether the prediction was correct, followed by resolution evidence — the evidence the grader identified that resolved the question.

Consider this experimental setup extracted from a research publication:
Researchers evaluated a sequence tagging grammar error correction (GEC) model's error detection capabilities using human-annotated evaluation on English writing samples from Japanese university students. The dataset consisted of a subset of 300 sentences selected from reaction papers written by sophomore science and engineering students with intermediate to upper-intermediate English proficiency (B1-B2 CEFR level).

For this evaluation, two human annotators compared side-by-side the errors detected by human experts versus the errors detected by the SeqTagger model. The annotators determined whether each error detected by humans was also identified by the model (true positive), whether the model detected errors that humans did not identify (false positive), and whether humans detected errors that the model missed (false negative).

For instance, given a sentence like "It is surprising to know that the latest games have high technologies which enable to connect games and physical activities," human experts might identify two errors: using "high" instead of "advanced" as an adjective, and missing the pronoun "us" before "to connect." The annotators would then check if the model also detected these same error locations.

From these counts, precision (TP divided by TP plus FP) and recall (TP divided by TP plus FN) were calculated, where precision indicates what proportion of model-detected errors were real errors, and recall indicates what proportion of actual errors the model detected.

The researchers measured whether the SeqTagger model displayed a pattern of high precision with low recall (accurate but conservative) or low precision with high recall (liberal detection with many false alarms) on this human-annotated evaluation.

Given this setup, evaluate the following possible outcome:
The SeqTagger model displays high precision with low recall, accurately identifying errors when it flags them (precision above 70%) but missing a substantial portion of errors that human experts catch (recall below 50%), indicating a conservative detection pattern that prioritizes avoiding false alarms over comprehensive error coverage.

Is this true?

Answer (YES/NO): YES